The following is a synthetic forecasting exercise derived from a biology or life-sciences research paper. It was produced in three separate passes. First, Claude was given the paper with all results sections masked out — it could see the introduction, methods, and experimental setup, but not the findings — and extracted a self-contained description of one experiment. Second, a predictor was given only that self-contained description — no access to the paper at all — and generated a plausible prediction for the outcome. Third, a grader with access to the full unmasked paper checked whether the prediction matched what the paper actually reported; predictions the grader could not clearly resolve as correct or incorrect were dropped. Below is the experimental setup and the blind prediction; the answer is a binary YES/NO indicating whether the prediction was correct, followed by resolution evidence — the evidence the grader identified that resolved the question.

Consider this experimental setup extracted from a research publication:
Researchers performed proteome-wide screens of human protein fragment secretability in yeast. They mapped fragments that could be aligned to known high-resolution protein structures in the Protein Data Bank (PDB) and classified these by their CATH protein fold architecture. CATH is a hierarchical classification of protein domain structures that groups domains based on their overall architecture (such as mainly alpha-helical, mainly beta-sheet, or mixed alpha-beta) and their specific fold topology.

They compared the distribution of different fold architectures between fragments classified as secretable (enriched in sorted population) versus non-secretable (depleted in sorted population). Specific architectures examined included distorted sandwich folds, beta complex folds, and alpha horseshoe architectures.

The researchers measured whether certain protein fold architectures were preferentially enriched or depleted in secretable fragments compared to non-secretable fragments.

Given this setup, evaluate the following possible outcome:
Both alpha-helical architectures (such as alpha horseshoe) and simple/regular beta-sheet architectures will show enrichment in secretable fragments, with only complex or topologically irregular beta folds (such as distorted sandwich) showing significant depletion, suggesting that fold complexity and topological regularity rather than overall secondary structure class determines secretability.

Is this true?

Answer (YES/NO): NO